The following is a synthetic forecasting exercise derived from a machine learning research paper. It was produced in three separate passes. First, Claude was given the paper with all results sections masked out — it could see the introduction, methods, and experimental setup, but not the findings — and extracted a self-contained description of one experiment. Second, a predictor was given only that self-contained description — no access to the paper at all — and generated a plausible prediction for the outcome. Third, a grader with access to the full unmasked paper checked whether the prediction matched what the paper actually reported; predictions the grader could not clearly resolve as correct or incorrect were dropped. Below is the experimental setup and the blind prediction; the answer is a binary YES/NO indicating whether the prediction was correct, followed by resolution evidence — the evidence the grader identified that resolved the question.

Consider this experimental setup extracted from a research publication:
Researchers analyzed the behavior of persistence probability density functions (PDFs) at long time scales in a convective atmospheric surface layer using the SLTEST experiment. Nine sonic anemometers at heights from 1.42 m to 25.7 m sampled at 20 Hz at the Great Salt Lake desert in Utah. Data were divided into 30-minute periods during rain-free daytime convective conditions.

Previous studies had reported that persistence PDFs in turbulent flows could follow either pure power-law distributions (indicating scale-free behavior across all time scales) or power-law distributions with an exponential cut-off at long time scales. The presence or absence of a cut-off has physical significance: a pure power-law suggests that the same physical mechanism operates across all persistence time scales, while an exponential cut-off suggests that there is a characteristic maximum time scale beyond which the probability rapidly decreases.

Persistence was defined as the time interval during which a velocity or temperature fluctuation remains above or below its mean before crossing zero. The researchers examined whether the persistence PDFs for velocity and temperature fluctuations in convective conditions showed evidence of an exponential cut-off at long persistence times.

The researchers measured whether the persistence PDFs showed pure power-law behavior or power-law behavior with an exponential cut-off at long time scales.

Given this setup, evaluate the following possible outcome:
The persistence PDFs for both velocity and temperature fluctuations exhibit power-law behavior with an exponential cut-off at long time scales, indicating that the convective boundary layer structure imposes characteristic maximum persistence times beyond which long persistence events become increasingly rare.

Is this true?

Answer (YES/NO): YES